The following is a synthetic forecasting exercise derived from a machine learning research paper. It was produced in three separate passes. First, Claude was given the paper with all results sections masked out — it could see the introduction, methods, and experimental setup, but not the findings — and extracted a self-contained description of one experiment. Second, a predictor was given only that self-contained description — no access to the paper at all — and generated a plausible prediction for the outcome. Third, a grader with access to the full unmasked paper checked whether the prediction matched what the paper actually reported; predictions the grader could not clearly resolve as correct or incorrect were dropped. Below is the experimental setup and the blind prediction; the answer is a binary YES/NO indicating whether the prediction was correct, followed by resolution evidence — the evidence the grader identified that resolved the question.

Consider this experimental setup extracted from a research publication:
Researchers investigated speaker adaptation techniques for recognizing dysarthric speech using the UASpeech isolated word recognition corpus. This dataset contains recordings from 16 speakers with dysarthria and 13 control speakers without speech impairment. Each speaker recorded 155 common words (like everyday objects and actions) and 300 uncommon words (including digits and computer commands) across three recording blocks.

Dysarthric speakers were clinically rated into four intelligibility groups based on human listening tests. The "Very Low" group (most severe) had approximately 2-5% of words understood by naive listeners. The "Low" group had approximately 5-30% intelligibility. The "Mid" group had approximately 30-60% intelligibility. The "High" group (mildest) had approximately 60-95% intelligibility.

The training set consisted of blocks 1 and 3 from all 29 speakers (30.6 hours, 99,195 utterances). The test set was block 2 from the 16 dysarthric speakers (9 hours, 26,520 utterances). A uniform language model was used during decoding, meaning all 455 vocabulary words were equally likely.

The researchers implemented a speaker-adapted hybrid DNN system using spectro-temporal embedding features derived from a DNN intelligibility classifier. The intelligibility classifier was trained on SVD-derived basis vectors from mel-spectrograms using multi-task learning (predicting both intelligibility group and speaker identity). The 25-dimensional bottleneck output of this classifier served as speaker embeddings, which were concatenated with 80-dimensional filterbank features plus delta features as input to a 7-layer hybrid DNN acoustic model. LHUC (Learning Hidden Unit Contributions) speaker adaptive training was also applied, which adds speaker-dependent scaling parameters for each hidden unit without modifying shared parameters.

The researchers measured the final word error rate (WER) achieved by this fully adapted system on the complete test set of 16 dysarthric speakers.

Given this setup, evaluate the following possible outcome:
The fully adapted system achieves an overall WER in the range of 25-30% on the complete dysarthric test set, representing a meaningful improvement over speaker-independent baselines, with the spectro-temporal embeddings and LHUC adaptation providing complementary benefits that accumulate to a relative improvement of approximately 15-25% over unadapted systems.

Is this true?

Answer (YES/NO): NO